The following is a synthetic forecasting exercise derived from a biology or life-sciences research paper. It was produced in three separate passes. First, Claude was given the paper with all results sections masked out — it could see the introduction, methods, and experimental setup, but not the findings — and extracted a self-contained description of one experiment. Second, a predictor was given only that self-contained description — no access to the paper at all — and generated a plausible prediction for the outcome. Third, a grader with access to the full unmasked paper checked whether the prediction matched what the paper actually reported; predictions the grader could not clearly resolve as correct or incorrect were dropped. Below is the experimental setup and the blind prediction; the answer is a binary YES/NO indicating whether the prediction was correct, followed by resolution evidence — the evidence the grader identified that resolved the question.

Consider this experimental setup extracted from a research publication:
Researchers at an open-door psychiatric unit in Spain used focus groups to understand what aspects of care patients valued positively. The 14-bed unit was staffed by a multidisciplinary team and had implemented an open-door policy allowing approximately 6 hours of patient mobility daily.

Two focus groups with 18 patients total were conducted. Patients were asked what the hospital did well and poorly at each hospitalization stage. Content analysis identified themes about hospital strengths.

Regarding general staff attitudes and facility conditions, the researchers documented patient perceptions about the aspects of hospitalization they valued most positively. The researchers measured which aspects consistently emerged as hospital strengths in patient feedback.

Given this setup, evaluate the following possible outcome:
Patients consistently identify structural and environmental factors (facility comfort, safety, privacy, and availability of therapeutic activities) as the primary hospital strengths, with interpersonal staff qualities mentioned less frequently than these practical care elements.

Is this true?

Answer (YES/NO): NO